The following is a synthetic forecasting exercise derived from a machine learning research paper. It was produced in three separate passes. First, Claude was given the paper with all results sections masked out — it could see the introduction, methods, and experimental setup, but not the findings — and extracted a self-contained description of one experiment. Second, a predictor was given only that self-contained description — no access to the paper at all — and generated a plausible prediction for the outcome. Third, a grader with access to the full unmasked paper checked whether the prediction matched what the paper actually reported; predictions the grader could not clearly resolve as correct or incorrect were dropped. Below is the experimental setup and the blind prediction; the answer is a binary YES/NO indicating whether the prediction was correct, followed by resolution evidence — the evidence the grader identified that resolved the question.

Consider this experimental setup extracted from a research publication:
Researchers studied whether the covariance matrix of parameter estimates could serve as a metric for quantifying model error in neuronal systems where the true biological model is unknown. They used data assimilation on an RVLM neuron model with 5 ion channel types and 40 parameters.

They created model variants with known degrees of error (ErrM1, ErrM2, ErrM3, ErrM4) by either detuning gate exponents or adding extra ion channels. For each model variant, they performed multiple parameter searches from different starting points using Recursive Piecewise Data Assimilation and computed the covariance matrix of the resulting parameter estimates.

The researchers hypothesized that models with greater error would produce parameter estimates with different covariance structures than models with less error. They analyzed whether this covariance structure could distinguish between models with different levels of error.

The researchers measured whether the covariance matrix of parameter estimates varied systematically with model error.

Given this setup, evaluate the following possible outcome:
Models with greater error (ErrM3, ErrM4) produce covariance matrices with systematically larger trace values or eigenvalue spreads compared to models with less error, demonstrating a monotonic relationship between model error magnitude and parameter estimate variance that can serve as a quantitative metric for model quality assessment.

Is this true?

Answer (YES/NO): NO